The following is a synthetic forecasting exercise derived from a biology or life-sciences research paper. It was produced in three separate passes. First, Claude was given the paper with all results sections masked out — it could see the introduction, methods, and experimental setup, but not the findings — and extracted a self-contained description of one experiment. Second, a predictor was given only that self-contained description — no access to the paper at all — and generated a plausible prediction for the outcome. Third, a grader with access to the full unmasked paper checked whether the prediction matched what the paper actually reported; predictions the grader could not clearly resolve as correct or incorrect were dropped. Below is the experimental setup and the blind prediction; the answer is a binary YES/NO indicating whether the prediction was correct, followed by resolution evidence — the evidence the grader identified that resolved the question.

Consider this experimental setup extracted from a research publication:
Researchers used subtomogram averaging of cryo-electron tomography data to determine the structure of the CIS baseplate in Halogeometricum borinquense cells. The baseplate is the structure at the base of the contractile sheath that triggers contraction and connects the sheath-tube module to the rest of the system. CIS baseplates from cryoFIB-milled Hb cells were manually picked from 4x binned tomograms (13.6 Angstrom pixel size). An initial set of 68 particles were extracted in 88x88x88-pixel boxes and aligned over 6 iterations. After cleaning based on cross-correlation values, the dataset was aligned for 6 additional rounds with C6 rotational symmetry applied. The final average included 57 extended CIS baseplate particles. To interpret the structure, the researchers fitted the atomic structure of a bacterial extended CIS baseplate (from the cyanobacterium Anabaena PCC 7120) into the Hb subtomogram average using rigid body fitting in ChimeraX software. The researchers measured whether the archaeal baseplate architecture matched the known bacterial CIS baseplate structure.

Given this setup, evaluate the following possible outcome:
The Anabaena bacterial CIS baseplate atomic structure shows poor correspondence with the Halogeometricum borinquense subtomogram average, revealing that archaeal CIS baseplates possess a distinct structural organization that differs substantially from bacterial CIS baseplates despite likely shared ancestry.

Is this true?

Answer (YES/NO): NO